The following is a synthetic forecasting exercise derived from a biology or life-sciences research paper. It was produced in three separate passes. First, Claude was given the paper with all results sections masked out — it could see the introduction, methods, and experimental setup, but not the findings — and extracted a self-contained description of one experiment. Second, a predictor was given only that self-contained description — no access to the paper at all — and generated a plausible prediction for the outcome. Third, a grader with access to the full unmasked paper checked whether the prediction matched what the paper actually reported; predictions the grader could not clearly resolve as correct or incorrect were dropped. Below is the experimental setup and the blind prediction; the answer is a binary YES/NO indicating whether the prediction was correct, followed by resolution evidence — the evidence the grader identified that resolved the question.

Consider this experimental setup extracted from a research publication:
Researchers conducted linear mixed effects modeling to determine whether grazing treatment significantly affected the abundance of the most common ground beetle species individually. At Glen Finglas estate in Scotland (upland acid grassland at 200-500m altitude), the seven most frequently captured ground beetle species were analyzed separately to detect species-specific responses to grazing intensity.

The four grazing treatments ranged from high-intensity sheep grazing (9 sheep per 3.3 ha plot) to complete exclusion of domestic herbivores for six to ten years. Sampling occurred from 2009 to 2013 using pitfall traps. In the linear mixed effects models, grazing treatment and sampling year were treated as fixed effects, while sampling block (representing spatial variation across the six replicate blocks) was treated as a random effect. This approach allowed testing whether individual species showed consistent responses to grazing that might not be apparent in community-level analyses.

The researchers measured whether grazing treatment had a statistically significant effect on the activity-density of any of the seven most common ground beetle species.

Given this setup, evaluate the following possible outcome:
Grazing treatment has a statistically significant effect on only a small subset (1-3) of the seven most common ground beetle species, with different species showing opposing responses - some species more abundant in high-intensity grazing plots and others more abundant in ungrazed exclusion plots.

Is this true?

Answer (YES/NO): NO